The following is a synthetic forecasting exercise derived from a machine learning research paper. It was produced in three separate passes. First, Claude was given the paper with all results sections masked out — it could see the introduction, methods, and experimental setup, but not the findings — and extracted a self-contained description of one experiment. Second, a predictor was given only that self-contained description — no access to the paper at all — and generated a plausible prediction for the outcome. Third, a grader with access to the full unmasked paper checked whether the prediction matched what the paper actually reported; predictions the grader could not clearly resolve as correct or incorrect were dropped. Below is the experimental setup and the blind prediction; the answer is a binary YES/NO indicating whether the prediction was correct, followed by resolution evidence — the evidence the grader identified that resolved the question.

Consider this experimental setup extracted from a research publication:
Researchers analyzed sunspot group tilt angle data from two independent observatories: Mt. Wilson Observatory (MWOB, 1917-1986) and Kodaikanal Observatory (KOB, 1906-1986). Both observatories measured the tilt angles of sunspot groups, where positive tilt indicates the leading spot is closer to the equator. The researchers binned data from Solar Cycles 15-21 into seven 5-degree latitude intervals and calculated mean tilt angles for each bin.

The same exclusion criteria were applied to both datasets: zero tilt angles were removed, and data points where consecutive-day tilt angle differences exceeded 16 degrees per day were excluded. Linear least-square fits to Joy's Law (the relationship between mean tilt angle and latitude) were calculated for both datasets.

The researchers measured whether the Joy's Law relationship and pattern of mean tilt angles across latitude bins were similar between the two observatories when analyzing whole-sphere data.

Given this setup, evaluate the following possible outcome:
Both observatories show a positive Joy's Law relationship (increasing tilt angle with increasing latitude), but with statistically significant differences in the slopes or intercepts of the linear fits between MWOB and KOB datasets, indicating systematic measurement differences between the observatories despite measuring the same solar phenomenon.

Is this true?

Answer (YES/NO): NO